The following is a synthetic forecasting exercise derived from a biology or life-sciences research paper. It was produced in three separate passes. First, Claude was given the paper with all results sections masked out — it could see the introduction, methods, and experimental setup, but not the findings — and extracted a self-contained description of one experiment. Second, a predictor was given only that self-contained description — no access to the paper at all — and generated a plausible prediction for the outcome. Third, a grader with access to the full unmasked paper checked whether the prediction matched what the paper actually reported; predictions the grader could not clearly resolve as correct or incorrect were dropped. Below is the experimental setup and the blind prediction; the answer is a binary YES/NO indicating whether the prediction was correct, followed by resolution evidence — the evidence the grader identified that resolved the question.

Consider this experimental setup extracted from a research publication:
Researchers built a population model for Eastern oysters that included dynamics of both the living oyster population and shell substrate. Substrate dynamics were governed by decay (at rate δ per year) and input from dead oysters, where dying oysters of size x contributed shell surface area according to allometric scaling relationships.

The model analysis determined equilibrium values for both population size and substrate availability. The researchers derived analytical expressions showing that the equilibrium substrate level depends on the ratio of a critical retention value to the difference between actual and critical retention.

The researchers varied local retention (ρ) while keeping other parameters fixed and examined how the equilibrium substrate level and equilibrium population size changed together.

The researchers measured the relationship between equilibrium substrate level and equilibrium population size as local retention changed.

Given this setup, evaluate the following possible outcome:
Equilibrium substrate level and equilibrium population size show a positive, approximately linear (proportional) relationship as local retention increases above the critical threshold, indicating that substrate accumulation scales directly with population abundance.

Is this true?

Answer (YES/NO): YES